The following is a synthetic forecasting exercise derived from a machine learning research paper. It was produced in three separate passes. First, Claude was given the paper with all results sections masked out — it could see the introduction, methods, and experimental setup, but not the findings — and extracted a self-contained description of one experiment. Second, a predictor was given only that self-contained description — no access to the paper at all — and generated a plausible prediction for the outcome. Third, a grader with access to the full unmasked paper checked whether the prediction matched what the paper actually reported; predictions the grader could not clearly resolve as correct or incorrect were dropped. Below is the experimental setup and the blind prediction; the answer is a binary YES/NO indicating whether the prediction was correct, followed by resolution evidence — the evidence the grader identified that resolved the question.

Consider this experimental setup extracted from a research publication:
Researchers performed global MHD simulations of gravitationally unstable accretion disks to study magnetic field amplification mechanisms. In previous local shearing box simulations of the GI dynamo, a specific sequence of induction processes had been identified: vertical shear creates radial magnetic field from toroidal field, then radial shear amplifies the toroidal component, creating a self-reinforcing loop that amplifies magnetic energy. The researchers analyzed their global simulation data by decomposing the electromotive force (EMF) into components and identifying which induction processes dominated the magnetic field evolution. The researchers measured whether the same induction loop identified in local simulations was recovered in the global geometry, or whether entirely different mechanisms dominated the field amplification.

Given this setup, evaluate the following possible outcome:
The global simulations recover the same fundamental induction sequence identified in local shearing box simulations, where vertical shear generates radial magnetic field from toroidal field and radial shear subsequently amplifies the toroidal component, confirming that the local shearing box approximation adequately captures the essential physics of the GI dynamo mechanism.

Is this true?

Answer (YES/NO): NO